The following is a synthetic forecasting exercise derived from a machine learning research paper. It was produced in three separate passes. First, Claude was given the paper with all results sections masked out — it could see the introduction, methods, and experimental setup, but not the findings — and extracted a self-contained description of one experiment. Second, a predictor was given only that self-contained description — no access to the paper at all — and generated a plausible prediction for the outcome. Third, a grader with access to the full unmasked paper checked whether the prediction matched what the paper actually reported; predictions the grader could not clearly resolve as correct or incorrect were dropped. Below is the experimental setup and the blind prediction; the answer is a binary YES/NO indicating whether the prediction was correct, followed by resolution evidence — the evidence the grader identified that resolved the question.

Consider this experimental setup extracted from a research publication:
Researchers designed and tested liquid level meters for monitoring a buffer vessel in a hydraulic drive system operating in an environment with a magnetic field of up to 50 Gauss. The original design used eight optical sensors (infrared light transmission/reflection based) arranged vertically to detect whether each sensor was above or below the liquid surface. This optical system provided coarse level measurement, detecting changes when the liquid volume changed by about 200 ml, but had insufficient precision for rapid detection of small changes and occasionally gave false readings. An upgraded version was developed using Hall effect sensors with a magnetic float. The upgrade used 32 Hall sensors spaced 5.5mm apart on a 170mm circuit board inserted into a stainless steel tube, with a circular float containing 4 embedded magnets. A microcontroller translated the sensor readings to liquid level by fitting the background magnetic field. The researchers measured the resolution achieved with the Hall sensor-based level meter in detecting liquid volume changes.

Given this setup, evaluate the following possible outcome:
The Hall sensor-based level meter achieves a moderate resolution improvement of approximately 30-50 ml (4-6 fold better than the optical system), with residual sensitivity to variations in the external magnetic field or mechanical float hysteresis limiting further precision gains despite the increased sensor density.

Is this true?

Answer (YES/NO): NO